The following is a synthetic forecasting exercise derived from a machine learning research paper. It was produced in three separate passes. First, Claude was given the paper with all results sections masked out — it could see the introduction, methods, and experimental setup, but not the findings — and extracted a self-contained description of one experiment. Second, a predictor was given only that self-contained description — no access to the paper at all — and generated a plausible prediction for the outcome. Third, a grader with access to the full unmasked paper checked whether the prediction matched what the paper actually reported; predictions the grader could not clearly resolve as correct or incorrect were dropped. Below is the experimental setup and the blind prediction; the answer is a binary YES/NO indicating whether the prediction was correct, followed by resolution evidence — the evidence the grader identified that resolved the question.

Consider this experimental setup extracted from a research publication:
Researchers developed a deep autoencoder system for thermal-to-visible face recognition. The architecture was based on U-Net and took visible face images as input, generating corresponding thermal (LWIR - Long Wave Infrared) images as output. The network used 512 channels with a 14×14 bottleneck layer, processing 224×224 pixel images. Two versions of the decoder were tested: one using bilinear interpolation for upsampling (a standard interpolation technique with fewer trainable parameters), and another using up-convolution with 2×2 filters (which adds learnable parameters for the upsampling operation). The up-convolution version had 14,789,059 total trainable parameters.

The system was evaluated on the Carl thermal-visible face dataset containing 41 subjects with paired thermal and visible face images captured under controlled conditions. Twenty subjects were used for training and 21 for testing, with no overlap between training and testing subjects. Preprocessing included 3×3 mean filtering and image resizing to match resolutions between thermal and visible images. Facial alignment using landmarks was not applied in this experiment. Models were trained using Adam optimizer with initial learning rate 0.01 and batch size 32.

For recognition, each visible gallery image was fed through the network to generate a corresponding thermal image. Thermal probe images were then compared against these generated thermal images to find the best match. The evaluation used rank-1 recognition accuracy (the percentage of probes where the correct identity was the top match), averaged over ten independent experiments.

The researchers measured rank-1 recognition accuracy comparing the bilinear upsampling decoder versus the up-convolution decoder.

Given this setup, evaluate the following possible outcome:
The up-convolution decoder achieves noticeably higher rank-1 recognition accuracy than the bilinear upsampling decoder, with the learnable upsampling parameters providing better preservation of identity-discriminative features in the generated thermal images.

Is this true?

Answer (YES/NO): YES